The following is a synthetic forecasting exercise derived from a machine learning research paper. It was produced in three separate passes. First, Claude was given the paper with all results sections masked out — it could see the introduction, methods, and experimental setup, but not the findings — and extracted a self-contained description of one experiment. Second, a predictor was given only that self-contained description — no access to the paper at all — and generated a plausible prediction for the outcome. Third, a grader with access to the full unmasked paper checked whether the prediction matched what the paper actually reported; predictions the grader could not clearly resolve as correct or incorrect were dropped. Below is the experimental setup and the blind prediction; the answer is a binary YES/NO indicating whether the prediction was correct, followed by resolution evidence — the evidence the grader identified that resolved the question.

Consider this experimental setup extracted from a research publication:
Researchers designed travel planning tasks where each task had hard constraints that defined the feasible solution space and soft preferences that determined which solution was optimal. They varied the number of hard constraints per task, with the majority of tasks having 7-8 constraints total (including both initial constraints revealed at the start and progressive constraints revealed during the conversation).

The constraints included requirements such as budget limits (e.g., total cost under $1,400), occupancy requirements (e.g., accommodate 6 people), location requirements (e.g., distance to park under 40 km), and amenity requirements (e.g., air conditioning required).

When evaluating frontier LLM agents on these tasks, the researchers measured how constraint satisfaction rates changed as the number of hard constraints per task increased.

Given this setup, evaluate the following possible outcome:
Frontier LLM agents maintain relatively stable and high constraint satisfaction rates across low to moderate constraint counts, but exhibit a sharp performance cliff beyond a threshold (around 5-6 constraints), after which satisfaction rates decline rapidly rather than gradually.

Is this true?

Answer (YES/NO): NO